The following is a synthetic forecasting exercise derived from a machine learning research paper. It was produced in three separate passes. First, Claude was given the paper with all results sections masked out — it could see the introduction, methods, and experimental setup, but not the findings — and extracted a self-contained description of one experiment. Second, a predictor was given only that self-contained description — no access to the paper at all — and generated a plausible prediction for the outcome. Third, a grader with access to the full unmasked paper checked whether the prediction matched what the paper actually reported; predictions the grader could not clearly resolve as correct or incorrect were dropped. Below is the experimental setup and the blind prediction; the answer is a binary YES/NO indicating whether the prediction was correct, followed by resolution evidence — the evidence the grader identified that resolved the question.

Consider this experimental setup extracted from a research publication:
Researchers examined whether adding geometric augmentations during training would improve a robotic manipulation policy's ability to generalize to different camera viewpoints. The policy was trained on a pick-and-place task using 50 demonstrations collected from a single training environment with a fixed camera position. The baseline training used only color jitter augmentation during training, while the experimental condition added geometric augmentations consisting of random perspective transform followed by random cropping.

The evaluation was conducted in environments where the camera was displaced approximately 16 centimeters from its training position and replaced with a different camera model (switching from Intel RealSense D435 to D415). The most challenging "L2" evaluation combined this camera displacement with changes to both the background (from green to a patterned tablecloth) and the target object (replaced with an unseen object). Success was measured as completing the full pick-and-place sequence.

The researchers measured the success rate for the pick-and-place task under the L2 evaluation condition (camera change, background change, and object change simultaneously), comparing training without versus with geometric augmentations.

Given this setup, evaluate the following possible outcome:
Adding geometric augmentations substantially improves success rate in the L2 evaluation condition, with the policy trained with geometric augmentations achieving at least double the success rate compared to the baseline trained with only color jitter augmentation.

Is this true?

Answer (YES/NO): NO